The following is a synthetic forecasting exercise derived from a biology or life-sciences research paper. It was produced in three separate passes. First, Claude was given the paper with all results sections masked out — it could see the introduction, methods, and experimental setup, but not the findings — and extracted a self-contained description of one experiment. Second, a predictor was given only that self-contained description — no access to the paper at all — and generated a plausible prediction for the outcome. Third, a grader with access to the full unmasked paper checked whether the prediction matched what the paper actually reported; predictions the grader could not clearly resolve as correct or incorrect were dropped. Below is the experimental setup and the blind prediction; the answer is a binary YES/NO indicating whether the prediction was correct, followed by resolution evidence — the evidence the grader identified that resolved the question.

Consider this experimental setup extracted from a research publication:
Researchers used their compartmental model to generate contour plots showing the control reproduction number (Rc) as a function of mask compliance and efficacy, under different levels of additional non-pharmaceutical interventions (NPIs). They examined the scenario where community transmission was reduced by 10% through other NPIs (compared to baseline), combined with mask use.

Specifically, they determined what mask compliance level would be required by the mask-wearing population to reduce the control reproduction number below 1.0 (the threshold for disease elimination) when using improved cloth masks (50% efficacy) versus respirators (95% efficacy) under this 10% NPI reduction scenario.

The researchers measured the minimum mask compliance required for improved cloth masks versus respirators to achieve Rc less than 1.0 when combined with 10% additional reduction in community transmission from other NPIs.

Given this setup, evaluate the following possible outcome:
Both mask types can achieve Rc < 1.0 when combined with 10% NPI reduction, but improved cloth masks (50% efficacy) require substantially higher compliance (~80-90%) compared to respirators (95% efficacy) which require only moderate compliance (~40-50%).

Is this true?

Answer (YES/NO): NO